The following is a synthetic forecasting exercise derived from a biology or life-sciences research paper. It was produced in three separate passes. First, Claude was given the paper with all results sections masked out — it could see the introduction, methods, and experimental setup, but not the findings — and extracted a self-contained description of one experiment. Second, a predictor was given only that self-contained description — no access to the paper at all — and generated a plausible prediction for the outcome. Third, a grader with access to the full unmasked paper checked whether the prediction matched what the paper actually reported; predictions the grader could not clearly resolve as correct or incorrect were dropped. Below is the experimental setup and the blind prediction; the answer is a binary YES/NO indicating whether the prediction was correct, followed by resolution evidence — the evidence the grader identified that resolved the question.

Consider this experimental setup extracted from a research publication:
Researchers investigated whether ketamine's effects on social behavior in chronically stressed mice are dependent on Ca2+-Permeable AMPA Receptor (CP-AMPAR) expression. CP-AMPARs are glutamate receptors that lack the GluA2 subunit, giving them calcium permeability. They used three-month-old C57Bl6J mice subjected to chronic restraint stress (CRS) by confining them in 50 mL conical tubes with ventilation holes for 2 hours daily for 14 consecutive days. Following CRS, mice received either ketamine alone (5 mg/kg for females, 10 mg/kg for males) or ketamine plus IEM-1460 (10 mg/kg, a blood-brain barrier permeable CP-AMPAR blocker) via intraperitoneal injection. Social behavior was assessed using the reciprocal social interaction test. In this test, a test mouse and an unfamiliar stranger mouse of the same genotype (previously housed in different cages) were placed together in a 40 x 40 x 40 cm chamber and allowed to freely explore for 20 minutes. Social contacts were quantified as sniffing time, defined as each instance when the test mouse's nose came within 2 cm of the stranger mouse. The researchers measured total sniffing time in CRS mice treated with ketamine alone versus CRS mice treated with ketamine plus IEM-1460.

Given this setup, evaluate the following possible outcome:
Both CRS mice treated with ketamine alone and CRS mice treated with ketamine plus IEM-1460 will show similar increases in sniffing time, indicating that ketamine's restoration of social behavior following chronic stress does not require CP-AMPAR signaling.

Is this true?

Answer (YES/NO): NO